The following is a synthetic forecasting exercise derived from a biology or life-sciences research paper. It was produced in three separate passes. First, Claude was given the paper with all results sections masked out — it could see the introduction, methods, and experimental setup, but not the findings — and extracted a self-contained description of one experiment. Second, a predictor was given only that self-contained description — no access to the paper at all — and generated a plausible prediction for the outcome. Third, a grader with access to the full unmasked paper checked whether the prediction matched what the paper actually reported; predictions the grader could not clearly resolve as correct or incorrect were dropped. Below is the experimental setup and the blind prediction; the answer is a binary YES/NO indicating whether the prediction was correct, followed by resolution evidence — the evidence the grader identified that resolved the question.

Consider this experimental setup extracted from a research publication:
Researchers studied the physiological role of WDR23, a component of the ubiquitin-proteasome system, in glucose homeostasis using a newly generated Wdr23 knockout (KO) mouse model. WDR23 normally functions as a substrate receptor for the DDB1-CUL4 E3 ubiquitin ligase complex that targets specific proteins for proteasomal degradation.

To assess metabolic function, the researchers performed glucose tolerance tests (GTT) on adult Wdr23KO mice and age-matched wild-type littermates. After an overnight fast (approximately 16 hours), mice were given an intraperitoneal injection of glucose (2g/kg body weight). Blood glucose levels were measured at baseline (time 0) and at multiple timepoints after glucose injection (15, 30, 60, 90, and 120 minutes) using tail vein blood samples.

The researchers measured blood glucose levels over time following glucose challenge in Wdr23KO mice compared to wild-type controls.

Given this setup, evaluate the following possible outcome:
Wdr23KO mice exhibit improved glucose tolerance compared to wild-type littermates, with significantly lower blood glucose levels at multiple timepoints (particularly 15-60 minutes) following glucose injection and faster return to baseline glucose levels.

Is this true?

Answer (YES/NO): NO